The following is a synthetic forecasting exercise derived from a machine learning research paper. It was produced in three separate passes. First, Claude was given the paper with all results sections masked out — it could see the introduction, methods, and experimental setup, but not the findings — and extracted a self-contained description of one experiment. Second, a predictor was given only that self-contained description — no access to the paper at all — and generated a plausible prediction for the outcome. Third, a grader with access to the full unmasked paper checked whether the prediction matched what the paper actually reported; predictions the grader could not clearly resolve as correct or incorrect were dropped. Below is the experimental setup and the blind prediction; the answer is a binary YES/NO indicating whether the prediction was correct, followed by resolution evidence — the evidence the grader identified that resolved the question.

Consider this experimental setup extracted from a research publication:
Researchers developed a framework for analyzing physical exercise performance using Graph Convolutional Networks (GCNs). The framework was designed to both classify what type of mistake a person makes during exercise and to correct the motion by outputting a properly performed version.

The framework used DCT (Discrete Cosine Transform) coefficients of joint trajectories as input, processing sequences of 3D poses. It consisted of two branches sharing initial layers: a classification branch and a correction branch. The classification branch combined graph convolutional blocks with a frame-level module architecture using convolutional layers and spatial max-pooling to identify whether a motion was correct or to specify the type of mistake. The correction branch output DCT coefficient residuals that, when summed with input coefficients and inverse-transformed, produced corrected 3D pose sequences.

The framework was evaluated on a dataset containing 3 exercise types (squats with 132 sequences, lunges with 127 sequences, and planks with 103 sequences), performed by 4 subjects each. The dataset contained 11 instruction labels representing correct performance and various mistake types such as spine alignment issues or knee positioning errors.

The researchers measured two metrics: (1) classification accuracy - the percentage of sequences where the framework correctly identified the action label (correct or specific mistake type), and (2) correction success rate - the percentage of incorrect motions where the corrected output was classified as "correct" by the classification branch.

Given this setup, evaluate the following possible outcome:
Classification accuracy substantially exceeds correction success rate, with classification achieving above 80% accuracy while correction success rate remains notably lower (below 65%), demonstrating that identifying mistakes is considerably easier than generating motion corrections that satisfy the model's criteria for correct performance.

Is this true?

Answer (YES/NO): NO